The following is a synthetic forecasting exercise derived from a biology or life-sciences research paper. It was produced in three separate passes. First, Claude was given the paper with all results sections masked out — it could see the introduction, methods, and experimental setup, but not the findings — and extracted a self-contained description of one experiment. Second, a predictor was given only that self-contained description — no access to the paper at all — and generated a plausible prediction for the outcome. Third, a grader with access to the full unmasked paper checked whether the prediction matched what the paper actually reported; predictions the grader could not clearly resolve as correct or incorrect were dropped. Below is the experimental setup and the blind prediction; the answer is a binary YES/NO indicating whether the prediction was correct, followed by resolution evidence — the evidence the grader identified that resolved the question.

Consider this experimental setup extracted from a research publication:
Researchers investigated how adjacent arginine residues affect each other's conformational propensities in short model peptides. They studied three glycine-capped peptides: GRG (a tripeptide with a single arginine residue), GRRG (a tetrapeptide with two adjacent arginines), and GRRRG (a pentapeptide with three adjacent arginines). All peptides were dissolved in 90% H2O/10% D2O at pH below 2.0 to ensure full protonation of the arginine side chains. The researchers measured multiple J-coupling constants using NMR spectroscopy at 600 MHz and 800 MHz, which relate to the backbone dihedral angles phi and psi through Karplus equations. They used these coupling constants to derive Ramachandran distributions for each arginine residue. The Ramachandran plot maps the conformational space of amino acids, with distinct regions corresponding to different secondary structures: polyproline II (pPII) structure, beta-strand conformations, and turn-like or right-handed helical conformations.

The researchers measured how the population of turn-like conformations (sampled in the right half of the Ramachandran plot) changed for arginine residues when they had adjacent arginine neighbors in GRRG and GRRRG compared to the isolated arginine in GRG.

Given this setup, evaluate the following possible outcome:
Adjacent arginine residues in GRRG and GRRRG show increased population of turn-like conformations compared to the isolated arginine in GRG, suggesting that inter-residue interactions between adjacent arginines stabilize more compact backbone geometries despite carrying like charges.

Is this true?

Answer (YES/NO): NO